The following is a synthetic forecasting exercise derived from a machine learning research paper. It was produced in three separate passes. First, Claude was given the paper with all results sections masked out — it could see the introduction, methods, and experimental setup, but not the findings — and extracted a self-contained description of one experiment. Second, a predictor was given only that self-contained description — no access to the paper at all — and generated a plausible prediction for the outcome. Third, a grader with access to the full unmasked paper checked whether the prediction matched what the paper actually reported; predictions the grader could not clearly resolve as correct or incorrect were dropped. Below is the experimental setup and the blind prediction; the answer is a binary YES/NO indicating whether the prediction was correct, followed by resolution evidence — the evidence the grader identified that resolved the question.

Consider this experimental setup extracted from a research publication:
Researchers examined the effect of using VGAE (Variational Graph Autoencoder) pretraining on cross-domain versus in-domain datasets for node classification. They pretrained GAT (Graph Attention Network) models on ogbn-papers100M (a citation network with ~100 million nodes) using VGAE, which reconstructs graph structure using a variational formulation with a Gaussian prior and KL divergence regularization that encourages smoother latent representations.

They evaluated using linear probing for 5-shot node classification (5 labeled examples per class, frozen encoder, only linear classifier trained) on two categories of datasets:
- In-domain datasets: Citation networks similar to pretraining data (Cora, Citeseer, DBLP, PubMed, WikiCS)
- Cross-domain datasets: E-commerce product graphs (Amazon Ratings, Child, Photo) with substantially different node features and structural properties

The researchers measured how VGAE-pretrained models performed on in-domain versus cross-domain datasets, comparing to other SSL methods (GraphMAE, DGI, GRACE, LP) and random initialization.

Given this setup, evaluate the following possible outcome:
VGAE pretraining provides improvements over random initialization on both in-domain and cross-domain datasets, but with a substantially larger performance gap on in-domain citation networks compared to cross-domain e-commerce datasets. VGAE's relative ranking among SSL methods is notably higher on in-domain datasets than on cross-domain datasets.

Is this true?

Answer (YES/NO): NO